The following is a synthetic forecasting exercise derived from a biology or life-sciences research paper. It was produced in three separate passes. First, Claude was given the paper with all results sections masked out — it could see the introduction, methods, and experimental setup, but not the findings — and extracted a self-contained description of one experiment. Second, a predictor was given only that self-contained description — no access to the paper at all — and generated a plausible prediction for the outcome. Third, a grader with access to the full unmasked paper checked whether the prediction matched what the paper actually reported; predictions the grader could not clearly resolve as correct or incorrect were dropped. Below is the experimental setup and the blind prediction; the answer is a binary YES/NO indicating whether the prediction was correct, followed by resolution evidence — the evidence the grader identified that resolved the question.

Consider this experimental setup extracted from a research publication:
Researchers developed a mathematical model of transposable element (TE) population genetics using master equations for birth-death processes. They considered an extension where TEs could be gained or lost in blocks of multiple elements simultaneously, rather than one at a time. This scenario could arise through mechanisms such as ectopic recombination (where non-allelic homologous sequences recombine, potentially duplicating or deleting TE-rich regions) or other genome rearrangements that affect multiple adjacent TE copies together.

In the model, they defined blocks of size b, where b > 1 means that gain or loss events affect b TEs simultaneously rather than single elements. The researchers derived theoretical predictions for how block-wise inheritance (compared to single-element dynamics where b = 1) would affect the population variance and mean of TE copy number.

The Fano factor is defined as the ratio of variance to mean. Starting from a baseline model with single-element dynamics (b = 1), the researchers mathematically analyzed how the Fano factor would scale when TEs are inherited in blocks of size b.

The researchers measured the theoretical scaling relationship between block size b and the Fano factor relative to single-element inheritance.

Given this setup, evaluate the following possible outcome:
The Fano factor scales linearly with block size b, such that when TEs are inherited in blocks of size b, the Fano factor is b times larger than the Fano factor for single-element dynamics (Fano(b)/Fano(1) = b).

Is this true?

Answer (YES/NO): YES